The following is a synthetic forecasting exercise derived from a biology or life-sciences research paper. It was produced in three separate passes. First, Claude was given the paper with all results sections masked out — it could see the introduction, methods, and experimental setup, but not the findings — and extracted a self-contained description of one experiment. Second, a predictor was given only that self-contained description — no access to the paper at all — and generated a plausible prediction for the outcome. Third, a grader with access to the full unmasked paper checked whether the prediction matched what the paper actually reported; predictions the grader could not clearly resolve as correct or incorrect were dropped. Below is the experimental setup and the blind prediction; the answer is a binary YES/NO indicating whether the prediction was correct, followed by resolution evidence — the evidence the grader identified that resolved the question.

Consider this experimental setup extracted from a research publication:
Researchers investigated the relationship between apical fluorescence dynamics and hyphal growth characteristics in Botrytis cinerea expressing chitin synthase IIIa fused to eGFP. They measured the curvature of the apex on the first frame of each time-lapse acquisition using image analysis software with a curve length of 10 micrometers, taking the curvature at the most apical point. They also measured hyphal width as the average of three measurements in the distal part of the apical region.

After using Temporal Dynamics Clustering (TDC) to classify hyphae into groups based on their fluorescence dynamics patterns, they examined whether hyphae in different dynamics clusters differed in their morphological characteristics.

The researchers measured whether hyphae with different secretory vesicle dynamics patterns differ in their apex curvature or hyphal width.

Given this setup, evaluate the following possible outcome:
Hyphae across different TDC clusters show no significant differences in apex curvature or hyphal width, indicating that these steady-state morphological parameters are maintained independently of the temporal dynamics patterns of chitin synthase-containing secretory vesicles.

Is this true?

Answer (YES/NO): YES